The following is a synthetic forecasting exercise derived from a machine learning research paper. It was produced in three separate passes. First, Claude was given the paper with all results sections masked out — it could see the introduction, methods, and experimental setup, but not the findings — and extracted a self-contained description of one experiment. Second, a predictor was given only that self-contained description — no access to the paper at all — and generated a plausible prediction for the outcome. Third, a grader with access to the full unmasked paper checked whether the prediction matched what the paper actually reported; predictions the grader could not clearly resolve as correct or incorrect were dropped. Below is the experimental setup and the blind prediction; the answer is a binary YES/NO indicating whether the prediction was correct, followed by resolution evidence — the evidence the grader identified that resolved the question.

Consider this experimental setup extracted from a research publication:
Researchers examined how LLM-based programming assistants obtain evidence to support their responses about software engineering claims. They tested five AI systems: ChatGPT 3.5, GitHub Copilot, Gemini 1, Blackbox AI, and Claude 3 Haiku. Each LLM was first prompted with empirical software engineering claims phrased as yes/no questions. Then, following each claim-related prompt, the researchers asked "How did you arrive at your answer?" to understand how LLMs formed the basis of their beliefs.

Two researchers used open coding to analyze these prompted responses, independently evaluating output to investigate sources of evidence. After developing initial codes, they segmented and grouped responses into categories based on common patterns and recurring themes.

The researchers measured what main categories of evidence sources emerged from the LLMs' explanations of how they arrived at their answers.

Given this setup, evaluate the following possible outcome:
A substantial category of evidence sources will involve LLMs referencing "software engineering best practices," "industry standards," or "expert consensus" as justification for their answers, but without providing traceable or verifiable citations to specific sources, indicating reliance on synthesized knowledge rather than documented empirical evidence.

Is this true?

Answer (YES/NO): NO